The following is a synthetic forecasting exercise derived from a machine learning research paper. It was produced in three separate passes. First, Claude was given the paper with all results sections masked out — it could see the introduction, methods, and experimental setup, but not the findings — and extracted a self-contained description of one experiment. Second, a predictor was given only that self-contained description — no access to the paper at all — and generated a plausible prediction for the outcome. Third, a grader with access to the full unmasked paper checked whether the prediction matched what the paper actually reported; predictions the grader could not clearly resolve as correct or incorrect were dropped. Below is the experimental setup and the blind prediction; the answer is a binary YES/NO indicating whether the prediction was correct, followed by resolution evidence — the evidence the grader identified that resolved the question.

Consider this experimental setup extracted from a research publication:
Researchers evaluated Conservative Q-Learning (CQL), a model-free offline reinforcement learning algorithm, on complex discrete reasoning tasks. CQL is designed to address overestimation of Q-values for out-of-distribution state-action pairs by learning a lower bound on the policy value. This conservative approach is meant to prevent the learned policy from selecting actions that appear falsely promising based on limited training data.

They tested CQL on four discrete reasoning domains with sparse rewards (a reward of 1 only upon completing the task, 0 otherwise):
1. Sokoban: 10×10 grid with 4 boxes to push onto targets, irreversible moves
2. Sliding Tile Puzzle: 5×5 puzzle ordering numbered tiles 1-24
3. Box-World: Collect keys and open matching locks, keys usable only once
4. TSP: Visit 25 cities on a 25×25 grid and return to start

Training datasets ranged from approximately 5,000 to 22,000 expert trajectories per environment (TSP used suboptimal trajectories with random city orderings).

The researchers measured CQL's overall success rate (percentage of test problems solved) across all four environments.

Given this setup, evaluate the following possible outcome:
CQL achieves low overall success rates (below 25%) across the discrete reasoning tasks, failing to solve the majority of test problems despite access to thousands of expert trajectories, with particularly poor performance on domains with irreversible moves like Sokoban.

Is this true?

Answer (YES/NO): NO